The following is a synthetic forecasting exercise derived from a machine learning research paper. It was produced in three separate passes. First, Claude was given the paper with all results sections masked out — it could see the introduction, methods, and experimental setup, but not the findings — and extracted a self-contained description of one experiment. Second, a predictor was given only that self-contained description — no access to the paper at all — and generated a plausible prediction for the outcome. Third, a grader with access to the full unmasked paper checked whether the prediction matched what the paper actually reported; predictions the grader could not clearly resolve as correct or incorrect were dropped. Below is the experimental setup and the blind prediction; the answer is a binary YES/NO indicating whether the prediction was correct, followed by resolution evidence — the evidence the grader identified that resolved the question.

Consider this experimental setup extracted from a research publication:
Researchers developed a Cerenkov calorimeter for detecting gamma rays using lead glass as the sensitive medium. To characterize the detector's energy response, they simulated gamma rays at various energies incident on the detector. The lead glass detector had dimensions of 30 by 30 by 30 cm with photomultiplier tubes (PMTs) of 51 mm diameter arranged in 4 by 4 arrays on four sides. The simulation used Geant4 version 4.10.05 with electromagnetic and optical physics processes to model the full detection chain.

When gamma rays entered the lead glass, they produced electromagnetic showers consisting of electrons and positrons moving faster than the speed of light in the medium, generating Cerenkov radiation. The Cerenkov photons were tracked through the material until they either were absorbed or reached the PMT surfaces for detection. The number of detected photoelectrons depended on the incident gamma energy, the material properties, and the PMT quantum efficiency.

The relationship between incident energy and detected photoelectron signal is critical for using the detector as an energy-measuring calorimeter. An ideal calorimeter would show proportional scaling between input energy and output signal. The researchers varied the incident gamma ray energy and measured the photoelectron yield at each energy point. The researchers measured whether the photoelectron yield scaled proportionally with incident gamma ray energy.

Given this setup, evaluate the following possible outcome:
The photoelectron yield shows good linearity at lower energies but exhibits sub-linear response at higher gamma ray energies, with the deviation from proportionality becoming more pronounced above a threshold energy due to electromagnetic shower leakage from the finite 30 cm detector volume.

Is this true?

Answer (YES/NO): NO